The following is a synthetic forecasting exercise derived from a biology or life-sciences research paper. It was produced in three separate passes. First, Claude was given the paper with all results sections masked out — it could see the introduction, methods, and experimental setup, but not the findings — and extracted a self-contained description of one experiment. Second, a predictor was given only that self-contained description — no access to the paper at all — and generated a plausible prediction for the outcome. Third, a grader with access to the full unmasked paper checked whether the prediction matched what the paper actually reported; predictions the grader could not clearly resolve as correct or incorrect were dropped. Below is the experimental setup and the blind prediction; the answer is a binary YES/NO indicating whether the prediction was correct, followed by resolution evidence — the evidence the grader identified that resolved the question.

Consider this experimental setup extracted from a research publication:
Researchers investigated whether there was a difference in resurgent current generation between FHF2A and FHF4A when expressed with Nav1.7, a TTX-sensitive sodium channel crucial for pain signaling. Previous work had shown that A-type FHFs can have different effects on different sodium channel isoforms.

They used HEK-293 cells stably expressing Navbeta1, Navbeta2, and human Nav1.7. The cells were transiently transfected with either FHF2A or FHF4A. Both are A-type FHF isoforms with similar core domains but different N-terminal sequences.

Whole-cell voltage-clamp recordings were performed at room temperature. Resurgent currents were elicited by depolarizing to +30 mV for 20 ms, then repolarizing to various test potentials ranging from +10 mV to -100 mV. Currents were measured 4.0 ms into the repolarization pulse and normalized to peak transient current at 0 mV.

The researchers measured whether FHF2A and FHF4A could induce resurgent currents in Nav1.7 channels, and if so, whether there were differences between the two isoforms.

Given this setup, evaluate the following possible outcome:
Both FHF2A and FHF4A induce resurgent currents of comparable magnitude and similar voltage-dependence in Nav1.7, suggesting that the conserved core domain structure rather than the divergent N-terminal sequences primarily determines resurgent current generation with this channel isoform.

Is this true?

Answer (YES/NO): NO